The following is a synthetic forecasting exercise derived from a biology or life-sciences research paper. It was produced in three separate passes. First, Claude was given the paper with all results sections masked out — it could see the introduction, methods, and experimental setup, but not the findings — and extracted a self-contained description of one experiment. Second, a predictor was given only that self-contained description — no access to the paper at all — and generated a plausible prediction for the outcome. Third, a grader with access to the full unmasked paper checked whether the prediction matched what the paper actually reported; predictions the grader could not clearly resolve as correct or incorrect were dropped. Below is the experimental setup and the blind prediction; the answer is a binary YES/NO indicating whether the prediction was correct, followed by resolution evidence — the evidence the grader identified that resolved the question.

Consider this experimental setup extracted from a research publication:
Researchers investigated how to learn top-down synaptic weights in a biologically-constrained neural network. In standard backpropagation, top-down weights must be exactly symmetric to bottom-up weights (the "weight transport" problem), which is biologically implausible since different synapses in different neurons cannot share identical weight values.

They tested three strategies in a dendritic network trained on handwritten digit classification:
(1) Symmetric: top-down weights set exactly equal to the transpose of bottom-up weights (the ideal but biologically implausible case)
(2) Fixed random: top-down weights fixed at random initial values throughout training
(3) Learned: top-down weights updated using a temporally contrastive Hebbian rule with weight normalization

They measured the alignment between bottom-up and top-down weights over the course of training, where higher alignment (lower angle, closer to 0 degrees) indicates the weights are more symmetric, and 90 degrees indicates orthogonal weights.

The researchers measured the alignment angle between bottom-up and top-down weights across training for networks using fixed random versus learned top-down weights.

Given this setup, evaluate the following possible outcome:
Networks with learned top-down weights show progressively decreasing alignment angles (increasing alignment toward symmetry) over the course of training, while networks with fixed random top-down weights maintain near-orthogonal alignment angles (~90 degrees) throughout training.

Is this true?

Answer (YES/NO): NO